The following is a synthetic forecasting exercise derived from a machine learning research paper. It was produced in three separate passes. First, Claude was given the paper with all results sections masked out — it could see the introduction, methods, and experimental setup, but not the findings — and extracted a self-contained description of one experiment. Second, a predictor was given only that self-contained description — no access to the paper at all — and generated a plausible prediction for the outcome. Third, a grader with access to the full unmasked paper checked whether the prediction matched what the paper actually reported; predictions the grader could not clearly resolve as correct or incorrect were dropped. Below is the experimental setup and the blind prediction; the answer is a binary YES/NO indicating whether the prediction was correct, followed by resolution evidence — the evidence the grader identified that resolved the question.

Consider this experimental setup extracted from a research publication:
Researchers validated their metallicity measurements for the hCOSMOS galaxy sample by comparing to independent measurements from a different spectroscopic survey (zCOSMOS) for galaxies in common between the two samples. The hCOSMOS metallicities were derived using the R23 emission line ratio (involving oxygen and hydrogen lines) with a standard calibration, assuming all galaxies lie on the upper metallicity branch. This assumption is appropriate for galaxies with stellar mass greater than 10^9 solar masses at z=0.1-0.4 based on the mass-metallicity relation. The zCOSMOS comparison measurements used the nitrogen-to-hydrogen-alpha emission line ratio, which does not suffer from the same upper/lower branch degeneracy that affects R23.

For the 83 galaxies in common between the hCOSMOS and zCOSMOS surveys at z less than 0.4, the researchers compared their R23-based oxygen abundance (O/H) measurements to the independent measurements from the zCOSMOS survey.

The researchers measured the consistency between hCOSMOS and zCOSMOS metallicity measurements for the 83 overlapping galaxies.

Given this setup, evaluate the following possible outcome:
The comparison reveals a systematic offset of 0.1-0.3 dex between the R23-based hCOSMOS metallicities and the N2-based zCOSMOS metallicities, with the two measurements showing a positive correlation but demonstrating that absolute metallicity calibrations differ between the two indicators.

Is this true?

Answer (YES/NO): NO